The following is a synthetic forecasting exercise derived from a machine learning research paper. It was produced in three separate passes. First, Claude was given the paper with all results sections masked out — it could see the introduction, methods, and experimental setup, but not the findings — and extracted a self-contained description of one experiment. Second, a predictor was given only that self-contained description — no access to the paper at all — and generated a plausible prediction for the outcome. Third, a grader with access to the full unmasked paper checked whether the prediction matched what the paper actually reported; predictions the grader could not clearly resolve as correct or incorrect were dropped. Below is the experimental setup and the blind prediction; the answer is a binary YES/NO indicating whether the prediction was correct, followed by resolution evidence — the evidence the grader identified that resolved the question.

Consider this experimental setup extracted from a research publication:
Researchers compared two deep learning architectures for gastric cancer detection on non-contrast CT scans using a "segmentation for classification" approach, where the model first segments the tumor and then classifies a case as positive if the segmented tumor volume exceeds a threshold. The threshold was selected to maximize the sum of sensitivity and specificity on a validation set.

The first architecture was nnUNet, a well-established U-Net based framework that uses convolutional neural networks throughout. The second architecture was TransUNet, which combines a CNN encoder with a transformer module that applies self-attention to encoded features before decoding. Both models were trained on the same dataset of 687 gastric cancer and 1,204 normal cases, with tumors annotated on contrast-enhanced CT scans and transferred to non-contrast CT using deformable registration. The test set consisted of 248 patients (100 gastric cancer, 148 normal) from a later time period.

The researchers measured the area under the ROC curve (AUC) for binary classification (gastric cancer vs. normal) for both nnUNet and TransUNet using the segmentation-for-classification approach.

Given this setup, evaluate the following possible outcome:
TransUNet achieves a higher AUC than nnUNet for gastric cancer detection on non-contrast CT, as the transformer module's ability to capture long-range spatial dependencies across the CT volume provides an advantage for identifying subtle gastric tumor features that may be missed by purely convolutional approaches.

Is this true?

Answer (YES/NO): YES